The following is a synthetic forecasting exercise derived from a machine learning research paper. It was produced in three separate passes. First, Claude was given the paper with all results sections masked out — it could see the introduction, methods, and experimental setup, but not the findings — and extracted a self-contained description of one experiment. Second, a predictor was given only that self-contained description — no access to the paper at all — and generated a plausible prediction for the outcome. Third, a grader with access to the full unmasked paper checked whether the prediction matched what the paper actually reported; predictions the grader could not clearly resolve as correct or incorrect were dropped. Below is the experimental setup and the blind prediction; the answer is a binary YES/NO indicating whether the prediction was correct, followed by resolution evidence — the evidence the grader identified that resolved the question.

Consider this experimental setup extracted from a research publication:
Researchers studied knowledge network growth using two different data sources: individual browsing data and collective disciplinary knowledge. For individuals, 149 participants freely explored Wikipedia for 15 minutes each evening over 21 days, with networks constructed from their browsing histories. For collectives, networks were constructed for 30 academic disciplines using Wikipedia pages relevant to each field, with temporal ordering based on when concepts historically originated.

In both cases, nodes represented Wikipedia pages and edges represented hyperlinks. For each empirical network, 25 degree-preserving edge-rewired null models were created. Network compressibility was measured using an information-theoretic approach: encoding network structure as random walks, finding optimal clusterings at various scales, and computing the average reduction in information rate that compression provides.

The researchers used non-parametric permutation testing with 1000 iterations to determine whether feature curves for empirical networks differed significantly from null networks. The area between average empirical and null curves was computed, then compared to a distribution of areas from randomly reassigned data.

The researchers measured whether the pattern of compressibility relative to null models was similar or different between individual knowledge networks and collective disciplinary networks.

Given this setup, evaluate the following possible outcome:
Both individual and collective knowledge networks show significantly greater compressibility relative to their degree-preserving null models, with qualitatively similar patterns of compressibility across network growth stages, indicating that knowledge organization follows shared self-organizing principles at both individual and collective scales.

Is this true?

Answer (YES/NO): NO